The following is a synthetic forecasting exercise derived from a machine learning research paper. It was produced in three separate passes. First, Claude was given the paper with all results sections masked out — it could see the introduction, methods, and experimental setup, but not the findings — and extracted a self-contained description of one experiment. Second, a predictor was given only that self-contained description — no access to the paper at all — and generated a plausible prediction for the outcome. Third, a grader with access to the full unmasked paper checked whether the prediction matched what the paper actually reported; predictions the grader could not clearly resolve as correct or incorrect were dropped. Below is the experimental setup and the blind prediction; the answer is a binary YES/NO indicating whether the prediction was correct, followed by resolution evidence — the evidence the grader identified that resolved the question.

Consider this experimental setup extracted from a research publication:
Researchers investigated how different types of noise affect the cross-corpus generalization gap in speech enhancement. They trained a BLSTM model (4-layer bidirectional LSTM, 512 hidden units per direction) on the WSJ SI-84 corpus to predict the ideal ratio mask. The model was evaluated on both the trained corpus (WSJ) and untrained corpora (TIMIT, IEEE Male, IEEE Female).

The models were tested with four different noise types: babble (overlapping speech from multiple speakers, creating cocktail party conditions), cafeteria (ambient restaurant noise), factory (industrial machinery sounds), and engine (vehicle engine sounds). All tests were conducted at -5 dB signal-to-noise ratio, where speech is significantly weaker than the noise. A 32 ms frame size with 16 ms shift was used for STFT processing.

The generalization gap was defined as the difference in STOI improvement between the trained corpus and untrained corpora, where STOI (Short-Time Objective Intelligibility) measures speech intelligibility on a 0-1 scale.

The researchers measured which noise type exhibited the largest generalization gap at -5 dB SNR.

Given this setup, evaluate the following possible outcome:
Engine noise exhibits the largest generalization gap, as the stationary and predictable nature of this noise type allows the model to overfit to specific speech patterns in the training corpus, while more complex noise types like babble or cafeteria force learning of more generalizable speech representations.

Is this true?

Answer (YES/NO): NO